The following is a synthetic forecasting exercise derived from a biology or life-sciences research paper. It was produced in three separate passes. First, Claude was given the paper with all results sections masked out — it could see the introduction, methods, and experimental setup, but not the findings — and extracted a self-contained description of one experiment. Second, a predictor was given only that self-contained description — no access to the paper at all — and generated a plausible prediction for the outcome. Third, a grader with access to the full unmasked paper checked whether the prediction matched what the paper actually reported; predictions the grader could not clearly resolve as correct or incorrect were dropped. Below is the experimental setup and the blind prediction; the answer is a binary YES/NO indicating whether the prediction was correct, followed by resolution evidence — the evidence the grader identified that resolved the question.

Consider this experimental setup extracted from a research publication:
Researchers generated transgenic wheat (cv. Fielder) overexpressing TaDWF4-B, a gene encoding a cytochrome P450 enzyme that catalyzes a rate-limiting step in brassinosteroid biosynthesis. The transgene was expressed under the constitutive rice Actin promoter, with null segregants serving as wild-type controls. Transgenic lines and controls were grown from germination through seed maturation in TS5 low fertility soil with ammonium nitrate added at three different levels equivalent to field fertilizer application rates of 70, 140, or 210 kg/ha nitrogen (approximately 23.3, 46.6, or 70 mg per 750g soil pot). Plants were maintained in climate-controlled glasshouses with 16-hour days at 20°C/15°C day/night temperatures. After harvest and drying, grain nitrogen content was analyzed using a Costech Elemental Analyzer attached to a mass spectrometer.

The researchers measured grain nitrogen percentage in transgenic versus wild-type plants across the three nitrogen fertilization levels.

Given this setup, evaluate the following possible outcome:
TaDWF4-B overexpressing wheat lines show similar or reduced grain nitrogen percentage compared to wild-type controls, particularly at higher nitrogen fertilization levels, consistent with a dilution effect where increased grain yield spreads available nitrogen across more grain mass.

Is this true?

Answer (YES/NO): NO